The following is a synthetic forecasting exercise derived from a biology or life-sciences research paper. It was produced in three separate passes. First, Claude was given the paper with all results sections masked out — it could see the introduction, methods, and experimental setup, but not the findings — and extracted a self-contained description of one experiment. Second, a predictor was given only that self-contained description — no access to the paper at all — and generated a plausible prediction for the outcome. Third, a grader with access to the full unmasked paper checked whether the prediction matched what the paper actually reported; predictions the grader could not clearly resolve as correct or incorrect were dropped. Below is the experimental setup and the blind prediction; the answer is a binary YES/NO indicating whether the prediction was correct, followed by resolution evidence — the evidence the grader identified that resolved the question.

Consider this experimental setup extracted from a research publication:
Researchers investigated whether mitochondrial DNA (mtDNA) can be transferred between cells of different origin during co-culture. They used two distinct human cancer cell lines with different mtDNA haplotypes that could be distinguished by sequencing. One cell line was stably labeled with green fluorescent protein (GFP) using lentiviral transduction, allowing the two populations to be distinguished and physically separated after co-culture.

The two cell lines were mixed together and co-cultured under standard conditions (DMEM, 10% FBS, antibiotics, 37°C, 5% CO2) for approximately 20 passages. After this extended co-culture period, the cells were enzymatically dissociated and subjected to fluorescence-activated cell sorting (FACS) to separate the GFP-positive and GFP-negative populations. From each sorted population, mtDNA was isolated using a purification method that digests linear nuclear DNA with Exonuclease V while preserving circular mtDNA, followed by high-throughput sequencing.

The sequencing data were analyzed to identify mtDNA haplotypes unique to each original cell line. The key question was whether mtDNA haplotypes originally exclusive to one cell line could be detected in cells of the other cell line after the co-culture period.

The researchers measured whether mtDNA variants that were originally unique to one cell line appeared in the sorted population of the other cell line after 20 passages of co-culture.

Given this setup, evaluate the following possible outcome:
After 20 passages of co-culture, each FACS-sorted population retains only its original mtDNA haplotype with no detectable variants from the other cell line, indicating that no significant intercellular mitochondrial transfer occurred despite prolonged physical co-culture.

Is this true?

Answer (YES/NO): NO